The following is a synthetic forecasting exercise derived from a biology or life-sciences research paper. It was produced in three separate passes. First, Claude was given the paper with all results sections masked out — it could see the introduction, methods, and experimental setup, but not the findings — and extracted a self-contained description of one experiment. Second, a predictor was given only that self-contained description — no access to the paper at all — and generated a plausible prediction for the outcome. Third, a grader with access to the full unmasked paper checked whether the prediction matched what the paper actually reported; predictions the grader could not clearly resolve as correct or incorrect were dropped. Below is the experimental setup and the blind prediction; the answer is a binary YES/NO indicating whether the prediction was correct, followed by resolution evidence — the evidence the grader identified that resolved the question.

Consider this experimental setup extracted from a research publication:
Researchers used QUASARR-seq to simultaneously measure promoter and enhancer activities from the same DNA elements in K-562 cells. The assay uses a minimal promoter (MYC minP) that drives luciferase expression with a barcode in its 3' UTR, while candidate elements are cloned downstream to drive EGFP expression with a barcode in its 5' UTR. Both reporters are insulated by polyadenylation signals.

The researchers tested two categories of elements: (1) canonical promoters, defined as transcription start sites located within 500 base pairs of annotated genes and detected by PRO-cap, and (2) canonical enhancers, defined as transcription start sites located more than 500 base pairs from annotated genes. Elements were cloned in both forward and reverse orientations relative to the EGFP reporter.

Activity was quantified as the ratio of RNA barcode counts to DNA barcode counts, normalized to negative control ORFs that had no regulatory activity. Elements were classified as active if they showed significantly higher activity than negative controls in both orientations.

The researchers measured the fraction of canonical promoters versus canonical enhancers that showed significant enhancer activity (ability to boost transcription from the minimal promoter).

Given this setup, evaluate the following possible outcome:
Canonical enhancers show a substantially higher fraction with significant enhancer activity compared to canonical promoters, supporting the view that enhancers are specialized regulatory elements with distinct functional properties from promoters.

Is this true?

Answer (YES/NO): NO